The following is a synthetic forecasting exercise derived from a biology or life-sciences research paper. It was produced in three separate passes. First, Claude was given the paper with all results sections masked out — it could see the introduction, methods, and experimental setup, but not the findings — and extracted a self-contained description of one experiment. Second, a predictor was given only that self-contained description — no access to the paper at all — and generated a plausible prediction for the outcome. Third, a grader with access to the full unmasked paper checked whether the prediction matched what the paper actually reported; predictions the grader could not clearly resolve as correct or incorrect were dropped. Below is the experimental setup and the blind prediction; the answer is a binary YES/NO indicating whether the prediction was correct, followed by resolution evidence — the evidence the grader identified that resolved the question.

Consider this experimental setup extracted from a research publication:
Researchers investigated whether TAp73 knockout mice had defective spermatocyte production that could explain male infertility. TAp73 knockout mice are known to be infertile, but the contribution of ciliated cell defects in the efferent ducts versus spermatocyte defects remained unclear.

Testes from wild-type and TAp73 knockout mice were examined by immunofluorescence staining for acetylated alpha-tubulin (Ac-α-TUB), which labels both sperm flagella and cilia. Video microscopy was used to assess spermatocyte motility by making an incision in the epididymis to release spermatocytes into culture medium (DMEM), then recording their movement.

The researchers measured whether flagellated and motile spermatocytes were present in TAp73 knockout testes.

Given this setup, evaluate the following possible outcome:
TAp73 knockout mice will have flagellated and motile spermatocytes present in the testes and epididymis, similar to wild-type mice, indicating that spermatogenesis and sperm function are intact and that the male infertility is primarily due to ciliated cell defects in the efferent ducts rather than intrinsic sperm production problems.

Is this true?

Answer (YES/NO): NO